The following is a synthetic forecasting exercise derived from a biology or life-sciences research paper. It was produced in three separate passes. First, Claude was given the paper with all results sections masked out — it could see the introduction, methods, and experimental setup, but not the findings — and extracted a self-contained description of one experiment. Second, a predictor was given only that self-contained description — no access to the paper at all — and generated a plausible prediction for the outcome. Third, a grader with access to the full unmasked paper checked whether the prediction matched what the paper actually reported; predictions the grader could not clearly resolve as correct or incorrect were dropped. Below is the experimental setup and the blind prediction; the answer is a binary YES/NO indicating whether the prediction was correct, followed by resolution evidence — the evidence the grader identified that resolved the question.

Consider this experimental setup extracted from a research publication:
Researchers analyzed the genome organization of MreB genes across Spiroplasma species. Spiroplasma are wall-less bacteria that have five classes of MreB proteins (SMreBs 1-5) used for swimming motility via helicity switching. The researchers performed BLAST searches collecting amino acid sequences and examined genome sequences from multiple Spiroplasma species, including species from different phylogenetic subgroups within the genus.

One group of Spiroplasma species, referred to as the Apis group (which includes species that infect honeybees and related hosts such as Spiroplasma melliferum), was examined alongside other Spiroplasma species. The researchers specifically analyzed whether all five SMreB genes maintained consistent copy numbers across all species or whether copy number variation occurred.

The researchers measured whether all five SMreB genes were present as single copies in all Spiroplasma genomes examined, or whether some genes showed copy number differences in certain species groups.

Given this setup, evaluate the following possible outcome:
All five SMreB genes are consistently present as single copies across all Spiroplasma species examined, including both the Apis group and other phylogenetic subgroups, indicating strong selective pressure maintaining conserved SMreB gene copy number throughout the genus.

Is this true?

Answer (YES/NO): NO